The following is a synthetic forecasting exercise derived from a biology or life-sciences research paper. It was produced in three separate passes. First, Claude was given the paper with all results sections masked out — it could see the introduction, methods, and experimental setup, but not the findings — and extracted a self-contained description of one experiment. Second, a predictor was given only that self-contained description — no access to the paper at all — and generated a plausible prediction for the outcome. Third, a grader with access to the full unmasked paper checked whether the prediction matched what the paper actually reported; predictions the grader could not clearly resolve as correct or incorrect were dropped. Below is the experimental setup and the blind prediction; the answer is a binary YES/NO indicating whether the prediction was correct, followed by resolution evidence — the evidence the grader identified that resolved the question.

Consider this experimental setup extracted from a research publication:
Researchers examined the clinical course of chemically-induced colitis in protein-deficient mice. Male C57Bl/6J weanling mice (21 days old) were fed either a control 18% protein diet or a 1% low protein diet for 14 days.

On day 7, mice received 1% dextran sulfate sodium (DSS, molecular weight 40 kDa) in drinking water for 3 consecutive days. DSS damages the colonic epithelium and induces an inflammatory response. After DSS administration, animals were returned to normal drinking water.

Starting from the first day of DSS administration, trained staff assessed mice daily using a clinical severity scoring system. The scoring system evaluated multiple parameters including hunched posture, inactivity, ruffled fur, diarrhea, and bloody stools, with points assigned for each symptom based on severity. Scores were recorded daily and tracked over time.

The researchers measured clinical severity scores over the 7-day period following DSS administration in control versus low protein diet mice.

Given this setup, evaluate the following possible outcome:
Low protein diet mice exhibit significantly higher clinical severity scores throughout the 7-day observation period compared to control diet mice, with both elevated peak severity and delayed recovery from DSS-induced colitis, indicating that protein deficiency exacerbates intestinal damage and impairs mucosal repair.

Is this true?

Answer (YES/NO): NO